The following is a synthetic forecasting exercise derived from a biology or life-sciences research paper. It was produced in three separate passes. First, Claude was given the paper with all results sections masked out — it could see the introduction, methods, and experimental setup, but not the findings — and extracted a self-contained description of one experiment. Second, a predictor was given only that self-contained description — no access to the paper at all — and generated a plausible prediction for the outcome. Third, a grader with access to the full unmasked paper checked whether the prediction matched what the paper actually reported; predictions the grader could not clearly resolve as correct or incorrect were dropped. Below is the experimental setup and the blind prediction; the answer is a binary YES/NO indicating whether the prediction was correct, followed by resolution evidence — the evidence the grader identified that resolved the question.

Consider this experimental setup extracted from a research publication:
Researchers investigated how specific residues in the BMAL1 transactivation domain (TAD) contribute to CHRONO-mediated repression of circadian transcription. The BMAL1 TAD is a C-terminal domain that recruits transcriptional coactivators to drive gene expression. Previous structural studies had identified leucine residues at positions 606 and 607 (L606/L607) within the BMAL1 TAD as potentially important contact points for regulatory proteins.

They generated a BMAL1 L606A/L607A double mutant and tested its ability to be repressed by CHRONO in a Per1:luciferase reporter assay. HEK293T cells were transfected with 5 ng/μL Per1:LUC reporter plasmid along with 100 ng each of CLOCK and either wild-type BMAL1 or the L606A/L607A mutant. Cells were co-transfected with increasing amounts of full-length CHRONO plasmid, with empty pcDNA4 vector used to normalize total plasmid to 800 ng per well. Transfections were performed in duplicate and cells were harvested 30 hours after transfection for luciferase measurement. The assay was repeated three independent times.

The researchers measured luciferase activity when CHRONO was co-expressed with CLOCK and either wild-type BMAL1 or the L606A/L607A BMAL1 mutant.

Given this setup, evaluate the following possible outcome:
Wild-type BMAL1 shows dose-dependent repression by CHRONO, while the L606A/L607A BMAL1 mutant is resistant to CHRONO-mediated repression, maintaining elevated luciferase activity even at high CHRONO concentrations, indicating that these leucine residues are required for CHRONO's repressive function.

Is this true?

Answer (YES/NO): YES